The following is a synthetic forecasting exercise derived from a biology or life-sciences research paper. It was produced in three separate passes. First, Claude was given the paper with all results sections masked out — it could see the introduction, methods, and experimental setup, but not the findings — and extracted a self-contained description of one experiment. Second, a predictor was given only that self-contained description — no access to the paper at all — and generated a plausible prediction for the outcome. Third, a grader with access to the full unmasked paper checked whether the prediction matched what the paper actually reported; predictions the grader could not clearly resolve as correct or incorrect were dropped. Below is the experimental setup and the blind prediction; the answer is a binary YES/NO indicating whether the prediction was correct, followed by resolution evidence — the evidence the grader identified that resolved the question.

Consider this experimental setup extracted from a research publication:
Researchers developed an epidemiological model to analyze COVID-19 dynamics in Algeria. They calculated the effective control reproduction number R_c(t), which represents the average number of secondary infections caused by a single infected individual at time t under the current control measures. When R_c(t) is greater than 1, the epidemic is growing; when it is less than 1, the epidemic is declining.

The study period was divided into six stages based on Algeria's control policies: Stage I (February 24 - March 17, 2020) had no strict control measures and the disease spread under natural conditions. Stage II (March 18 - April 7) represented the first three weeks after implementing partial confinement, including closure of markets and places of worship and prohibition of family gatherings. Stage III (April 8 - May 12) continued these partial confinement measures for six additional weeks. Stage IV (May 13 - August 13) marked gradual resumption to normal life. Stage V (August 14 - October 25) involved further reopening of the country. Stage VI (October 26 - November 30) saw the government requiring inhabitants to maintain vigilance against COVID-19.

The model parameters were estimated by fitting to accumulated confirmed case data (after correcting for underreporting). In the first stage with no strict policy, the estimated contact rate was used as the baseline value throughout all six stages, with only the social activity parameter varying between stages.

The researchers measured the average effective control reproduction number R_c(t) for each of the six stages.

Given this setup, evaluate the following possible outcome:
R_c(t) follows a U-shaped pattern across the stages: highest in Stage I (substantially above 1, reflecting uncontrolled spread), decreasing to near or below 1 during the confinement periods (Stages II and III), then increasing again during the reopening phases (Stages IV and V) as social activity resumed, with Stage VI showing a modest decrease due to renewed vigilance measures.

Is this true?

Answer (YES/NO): NO